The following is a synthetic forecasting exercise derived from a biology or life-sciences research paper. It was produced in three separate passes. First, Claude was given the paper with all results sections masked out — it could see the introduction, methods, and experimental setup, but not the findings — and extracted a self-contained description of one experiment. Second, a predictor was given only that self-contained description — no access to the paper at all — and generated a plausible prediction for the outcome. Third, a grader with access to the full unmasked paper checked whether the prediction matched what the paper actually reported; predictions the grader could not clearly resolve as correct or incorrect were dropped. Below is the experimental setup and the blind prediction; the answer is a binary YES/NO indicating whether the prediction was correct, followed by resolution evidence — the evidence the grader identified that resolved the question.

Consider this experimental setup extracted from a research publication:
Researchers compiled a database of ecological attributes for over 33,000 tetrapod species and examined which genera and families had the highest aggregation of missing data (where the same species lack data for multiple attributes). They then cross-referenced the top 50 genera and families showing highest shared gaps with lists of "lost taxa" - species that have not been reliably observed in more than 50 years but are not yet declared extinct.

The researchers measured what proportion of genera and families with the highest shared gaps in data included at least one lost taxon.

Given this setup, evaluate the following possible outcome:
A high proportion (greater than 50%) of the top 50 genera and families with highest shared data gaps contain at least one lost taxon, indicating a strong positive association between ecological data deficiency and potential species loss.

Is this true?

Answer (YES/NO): YES